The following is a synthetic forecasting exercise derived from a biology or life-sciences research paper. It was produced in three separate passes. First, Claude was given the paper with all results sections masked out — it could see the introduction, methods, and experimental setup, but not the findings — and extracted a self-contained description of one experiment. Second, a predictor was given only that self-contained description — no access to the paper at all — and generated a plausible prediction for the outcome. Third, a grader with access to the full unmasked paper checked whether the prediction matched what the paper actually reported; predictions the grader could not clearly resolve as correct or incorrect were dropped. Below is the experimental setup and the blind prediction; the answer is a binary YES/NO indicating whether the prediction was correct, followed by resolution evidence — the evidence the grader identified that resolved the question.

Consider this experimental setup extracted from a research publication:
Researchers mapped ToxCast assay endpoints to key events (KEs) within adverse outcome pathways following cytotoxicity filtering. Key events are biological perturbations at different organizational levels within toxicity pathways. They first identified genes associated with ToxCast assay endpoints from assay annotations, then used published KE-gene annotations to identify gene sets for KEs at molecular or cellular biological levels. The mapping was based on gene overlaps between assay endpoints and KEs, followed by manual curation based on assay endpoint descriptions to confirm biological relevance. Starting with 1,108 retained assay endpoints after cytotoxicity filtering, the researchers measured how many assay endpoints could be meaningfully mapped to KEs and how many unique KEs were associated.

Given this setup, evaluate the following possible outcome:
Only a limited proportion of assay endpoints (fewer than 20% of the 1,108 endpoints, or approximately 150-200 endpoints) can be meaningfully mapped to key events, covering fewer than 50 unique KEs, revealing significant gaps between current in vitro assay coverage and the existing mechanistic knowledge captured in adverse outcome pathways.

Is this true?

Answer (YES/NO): NO